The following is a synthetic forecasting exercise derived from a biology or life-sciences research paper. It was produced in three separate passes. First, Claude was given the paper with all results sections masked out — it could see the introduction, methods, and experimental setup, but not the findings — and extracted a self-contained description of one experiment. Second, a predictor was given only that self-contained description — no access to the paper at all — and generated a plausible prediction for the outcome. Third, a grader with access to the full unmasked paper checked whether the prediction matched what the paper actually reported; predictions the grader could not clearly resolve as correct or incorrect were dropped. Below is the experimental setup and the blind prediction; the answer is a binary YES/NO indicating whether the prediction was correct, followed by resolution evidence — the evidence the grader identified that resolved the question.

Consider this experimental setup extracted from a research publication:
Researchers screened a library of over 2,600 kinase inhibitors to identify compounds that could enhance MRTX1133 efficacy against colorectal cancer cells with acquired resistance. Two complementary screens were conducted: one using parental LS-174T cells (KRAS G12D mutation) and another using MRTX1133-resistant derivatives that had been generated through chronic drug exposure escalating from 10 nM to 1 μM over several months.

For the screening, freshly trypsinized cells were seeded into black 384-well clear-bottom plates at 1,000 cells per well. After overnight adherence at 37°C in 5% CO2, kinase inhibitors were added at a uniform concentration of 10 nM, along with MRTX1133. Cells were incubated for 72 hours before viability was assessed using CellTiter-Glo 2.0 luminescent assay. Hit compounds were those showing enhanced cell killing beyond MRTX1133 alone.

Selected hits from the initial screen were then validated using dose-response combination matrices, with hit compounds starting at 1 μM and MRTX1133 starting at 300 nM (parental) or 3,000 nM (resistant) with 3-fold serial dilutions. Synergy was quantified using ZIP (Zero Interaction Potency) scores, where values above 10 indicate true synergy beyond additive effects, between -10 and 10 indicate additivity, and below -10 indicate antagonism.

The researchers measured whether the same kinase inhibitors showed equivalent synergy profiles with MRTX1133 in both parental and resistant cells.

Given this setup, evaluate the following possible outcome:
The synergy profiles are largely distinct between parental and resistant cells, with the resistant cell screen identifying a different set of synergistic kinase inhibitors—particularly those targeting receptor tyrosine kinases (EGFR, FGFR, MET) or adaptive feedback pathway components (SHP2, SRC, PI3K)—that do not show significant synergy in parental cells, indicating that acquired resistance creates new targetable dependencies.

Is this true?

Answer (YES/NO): NO